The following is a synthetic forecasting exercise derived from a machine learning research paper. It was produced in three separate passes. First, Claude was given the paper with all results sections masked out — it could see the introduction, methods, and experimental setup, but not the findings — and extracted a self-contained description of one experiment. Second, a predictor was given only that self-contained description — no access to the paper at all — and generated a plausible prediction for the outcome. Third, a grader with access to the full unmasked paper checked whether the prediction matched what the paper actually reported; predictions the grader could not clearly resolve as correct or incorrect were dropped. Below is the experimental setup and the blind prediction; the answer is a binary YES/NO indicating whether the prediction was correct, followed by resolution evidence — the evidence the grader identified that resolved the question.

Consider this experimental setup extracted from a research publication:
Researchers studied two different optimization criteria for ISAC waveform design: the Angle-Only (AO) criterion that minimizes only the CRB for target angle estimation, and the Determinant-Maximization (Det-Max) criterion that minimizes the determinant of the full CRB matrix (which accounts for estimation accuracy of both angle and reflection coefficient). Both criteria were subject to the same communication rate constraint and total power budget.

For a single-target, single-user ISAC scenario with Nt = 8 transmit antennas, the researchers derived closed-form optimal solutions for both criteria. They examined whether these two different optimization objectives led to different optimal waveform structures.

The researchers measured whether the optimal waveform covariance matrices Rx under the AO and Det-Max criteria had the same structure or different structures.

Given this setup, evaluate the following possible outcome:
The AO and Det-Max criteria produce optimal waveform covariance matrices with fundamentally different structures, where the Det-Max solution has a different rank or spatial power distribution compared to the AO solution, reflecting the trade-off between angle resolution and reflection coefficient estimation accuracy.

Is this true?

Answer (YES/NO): NO